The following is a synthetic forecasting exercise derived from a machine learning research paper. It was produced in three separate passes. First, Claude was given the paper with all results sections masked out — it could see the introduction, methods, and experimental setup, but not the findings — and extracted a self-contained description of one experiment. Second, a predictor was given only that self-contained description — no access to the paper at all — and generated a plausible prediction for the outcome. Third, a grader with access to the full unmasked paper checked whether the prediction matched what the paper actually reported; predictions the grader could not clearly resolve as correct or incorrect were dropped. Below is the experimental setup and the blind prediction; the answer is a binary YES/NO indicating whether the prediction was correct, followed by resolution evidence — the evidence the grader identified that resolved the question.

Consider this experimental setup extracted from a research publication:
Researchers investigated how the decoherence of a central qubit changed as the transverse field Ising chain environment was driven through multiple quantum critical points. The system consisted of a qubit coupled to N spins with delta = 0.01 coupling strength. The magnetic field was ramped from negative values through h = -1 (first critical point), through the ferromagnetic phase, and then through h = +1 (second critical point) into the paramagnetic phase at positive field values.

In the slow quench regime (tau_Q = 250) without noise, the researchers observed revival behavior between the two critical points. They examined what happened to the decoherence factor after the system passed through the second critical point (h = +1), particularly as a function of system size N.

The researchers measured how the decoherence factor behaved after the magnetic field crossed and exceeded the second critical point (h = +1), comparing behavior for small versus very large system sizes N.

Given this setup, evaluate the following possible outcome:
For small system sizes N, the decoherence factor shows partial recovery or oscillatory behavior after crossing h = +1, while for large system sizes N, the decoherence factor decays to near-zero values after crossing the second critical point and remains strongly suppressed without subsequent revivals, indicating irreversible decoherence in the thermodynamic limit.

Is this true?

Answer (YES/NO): NO